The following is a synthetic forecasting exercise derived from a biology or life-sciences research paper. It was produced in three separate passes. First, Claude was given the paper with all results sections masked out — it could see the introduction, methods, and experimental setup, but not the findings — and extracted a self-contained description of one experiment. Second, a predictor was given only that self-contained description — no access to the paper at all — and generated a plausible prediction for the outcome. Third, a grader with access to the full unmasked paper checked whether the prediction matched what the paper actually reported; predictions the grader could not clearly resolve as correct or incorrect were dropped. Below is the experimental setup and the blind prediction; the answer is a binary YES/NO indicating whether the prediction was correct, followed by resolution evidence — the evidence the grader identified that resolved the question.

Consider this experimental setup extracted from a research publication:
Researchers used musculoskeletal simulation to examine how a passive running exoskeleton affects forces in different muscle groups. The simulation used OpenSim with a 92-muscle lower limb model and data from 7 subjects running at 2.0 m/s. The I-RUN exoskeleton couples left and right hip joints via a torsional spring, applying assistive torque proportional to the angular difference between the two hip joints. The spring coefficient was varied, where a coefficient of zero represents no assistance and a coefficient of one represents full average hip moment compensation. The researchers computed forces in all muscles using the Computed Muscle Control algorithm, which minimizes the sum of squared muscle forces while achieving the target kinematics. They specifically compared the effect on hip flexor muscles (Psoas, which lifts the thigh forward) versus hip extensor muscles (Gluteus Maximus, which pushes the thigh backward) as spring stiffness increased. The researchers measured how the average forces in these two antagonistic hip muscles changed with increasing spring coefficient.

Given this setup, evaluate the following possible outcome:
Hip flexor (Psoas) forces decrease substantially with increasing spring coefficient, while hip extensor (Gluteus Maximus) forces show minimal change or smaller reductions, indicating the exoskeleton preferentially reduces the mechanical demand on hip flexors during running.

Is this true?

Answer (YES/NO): YES